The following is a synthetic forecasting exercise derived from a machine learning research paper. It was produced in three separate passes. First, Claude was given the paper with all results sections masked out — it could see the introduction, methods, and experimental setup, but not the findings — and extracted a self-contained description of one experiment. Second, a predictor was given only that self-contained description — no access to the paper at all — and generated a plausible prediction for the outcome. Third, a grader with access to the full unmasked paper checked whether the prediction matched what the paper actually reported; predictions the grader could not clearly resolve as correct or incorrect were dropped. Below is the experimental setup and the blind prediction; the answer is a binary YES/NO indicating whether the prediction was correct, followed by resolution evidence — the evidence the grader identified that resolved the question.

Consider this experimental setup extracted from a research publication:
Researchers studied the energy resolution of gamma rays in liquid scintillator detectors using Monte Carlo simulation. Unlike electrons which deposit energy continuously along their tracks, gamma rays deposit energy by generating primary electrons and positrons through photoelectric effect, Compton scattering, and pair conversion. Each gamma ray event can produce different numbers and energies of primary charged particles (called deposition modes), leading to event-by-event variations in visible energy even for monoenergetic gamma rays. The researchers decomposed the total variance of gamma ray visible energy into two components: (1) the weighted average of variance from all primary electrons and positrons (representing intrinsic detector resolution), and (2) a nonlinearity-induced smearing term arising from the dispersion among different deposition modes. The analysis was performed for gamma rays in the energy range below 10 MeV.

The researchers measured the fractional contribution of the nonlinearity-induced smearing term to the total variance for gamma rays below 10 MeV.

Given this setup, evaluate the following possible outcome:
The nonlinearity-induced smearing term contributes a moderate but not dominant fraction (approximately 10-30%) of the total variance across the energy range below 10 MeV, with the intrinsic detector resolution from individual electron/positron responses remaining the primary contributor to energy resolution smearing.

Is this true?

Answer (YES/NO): NO